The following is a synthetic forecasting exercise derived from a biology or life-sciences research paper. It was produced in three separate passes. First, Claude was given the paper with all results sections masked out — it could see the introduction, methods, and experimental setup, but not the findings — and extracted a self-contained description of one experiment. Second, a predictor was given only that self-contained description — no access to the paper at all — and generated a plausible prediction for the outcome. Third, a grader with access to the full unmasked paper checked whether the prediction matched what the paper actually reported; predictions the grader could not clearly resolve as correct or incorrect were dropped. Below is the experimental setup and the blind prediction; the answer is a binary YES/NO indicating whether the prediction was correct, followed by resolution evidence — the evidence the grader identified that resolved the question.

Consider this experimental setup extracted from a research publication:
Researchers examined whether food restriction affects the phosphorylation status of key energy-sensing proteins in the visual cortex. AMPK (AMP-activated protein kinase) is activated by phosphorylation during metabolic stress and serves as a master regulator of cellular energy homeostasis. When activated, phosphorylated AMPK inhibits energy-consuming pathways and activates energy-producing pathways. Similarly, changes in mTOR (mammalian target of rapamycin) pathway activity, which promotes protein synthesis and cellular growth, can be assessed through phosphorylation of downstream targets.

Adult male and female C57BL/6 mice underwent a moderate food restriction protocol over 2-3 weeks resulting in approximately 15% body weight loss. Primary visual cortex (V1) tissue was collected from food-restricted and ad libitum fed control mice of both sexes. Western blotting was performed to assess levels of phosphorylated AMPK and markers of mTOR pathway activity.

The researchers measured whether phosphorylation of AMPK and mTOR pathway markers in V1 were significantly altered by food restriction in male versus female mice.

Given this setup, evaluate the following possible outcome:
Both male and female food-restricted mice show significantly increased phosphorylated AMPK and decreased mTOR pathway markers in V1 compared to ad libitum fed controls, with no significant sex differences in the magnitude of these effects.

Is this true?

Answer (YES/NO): NO